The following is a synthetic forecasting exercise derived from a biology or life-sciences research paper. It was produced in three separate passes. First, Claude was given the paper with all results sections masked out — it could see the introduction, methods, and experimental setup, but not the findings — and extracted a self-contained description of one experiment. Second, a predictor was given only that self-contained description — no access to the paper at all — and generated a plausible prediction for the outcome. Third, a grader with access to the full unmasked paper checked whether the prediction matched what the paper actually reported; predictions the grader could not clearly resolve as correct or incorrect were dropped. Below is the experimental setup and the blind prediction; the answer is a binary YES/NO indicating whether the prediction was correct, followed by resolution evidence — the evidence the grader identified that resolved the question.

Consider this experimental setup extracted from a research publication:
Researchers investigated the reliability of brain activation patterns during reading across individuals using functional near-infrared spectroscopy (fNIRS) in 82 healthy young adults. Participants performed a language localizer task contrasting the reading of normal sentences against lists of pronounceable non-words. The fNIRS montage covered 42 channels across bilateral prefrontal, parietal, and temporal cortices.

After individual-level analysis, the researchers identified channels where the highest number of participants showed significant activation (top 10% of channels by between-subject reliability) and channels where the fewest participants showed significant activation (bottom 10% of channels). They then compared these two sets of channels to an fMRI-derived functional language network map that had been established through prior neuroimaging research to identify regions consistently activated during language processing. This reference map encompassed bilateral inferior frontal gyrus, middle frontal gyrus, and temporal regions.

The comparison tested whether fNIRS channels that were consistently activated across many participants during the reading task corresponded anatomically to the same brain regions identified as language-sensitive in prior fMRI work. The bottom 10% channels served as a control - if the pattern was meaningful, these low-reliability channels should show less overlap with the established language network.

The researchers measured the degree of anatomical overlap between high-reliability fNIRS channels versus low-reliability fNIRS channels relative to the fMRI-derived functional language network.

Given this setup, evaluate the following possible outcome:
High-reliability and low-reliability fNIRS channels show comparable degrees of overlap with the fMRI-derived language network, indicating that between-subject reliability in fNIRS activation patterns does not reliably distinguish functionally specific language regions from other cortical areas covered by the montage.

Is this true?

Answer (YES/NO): NO